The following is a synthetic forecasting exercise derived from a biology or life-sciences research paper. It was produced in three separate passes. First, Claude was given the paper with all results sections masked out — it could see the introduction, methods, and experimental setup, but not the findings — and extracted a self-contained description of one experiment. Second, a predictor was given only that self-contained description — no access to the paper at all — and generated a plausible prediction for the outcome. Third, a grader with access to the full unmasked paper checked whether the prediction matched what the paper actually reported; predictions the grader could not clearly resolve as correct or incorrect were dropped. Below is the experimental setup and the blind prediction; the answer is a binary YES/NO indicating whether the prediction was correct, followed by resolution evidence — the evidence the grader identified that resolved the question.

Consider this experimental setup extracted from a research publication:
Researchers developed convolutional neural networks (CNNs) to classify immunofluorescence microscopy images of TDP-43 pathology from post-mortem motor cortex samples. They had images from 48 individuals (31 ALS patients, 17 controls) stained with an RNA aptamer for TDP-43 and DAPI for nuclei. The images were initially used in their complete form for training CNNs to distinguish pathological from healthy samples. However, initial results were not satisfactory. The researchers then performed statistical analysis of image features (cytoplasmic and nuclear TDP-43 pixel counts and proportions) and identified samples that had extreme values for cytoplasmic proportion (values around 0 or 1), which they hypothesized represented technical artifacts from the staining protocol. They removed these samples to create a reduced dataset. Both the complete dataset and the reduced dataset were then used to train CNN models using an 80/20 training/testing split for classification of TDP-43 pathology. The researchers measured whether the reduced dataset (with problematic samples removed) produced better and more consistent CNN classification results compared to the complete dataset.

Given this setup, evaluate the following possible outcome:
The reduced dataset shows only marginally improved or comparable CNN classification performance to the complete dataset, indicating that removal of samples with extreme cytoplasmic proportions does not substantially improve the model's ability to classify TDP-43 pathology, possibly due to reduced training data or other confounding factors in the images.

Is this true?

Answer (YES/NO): YES